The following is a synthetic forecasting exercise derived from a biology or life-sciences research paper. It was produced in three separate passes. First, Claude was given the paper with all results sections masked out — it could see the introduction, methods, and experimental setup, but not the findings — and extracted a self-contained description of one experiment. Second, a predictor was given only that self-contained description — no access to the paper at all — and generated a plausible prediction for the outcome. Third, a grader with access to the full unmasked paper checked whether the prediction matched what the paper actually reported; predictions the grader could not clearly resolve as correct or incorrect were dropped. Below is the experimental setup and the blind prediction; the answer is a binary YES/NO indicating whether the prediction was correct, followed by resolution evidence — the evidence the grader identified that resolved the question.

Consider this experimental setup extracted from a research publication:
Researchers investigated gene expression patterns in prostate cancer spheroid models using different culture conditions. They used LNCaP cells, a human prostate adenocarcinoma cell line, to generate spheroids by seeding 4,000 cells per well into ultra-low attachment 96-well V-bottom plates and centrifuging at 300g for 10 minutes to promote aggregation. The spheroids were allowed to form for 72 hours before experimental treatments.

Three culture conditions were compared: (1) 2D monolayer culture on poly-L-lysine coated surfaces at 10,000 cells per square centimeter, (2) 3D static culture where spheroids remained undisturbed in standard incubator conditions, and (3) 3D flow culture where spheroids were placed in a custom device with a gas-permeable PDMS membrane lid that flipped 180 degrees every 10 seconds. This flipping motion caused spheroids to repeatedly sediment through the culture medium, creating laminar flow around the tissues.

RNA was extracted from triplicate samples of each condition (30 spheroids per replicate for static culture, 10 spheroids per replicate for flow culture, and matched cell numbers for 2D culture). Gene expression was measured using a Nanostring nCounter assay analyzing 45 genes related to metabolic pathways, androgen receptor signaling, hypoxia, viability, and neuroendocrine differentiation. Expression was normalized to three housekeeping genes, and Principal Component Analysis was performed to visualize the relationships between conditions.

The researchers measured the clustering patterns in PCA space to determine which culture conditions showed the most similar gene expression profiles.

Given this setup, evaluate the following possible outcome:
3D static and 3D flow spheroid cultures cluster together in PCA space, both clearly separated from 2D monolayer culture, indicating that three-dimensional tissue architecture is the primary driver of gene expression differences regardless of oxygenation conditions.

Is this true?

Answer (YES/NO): NO